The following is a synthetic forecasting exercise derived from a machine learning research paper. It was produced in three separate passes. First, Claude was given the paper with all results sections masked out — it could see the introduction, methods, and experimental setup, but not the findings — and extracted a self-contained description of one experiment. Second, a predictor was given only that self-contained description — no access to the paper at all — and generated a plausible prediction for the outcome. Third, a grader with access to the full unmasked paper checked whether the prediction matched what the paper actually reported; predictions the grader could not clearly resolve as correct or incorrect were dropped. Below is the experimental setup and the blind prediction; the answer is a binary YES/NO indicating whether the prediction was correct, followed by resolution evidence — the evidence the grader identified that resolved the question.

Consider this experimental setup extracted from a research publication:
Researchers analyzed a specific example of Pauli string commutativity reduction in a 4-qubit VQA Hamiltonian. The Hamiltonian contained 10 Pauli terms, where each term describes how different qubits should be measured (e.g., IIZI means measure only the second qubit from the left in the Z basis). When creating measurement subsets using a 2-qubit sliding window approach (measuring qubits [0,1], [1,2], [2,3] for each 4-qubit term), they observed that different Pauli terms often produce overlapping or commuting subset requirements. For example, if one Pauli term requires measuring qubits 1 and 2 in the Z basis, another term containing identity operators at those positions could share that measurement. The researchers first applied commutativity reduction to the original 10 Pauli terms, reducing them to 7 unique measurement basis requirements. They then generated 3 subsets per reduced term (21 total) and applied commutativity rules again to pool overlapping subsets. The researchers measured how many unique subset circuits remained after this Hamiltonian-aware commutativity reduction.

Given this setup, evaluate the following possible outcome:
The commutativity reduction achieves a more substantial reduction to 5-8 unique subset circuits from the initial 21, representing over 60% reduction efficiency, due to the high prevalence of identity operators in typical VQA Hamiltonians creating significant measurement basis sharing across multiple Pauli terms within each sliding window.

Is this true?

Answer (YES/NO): NO